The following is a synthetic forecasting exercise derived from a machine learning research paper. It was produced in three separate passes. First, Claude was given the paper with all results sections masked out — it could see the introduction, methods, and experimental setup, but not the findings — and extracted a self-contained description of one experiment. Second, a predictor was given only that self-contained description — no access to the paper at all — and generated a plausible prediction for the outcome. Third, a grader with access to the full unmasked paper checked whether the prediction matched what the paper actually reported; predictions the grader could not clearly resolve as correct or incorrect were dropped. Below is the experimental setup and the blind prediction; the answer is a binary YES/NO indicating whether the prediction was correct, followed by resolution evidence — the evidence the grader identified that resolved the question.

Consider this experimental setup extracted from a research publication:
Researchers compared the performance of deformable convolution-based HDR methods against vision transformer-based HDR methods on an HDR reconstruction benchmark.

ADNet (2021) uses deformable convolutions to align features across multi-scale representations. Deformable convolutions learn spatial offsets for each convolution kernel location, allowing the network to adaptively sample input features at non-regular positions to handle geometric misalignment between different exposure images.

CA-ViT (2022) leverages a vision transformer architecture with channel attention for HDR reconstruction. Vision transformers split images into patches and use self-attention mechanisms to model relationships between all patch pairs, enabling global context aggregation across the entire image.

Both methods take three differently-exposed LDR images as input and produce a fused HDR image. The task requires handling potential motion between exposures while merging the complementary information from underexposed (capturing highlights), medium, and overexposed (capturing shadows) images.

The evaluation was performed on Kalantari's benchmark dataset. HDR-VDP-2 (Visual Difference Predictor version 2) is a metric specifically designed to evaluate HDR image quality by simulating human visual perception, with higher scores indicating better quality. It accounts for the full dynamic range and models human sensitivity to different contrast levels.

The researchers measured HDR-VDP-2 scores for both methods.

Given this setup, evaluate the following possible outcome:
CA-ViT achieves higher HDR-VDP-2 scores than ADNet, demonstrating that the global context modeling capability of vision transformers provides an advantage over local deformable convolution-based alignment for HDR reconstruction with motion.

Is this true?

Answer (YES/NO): YES